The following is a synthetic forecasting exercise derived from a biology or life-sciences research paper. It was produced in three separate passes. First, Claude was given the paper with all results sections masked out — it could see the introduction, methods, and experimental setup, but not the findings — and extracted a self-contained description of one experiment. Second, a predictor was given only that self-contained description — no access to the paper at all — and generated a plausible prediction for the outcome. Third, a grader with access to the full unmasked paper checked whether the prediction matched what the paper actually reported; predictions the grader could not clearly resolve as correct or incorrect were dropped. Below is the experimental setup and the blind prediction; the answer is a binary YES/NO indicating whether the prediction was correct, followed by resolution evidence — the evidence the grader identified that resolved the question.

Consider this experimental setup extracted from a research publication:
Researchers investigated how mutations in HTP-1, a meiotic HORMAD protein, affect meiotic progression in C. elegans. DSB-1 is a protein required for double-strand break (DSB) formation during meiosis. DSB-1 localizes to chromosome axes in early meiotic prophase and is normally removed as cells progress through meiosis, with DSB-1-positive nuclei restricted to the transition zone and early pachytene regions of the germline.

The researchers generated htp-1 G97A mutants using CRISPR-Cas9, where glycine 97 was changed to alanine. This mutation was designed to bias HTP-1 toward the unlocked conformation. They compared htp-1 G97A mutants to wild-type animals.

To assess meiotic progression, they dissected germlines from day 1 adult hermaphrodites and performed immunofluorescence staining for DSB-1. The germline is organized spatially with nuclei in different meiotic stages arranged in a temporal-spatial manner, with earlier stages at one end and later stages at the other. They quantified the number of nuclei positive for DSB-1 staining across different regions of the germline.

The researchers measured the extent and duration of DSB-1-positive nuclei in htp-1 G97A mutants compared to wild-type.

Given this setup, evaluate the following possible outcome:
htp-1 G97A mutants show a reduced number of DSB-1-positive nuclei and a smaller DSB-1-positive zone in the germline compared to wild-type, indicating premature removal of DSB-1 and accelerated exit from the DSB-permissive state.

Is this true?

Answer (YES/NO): NO